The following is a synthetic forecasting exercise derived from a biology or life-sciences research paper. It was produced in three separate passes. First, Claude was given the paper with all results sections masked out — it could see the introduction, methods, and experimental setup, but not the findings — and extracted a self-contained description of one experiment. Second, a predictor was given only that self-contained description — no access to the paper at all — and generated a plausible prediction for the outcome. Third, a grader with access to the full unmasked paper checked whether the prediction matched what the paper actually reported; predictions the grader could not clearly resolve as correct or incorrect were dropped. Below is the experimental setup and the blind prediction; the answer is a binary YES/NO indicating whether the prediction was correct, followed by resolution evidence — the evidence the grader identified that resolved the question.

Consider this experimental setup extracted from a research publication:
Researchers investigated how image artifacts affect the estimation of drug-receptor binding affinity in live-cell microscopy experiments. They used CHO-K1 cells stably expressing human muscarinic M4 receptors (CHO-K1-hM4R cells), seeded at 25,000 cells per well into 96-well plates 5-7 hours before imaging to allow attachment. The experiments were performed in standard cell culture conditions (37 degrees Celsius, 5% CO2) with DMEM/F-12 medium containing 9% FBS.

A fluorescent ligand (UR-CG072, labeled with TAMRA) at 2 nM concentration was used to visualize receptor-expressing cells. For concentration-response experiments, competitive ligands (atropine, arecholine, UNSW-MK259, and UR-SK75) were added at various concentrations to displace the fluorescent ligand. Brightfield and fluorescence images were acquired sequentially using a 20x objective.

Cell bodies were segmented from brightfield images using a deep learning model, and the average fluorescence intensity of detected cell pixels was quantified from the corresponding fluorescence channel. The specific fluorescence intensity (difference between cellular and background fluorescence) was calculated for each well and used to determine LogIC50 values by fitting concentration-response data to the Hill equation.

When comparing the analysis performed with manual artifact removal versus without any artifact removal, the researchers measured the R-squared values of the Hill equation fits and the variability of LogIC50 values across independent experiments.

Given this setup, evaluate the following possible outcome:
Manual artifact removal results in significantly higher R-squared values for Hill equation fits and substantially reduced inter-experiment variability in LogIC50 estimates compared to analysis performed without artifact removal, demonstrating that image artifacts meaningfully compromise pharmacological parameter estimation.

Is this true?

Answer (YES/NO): YES